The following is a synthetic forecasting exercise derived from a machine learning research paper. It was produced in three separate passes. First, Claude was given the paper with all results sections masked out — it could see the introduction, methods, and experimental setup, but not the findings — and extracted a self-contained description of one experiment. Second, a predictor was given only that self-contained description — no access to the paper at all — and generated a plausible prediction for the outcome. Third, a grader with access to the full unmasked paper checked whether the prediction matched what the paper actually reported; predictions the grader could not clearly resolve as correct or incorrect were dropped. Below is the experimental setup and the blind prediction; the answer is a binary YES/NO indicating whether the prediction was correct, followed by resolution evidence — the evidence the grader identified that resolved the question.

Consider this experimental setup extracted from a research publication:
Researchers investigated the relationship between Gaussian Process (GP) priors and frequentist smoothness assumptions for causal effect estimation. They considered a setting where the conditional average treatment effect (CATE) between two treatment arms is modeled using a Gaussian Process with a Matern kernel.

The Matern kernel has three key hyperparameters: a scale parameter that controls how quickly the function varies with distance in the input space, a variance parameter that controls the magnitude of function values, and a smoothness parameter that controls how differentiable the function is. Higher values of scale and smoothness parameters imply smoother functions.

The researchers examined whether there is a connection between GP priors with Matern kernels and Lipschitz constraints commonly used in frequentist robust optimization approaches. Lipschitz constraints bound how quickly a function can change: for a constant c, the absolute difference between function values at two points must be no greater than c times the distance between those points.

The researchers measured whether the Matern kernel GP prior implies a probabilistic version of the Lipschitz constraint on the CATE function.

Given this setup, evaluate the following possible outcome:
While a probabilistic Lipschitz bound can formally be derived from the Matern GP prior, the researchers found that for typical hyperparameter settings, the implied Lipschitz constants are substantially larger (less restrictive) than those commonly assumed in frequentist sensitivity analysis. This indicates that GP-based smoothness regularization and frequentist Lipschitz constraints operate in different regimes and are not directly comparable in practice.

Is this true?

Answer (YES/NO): NO